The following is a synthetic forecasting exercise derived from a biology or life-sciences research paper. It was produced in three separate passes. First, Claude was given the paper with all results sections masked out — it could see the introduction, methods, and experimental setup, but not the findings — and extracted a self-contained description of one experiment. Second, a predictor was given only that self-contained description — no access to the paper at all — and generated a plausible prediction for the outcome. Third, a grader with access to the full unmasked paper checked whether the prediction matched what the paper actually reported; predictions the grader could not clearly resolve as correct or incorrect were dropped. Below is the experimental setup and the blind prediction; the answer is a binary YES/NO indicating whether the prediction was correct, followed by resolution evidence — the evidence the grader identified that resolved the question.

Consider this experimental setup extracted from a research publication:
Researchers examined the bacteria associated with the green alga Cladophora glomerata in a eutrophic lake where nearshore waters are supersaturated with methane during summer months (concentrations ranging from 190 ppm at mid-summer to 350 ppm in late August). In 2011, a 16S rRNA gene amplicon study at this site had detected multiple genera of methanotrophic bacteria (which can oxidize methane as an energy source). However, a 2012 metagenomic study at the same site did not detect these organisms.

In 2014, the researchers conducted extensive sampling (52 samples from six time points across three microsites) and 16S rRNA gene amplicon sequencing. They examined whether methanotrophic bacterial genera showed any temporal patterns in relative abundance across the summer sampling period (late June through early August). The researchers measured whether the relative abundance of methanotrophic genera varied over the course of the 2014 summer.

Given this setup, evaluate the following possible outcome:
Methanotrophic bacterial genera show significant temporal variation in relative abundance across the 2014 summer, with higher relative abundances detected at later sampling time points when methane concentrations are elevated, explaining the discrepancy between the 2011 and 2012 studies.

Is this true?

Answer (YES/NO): NO